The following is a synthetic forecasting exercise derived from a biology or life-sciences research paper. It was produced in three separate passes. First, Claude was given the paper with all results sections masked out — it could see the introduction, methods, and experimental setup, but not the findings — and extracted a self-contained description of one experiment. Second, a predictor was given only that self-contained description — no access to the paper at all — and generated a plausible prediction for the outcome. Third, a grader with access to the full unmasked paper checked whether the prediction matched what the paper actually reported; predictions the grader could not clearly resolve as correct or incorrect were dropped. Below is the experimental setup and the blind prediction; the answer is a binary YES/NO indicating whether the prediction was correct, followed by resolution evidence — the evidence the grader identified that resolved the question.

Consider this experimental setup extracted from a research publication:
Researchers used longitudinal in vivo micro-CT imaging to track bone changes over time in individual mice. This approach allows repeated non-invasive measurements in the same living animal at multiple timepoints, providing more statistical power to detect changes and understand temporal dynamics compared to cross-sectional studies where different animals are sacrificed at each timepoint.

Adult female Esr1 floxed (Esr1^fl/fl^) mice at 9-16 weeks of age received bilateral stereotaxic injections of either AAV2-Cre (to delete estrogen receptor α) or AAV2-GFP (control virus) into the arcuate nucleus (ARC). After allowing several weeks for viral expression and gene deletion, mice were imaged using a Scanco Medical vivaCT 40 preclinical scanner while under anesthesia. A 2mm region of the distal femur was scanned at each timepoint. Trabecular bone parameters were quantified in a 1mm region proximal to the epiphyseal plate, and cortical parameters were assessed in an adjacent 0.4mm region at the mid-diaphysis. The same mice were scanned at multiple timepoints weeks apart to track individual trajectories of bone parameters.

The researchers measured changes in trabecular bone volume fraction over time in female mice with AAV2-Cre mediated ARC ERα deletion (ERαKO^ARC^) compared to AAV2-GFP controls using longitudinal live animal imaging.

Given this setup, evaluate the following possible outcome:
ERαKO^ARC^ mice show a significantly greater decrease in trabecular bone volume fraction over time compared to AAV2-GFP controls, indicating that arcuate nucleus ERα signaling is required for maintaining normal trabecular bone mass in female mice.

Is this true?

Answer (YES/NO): NO